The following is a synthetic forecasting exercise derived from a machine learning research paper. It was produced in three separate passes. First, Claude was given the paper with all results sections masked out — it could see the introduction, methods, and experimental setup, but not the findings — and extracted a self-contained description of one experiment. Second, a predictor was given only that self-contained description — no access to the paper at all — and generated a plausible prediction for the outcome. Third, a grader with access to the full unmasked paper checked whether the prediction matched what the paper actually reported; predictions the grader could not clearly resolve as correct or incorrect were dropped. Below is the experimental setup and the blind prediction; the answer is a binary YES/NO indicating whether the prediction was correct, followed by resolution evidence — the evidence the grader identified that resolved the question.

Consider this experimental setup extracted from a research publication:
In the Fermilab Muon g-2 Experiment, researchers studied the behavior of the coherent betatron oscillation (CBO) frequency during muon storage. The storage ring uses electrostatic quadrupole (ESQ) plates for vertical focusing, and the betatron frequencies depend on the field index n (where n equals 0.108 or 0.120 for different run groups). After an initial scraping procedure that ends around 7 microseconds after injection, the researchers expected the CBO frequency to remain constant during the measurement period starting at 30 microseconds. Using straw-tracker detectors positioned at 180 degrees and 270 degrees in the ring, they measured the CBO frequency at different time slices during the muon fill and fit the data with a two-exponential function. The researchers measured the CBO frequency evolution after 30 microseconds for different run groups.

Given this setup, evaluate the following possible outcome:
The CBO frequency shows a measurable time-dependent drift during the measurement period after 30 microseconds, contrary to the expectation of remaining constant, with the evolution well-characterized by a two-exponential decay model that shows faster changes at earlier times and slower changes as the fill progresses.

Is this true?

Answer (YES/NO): YES